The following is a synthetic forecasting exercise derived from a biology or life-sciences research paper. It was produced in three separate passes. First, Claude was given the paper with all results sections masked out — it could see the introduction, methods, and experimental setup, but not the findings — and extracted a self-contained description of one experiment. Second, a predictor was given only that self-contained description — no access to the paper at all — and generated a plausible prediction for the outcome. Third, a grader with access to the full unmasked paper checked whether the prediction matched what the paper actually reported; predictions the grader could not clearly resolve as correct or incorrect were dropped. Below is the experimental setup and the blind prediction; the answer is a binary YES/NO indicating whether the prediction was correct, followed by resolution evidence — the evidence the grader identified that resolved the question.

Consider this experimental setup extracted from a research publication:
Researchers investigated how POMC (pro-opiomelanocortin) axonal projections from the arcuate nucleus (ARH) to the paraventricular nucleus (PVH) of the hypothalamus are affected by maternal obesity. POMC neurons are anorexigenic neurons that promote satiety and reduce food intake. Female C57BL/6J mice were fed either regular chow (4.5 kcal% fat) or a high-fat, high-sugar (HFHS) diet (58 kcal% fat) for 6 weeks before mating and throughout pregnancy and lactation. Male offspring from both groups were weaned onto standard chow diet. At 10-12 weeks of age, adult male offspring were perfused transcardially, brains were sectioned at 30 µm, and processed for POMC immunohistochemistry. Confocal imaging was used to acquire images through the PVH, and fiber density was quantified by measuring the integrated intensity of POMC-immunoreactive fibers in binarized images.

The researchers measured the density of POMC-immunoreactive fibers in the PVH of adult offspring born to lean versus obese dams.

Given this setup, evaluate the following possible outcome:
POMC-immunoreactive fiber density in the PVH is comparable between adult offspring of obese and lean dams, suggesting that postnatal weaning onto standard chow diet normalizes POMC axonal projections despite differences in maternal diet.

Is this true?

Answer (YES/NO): NO